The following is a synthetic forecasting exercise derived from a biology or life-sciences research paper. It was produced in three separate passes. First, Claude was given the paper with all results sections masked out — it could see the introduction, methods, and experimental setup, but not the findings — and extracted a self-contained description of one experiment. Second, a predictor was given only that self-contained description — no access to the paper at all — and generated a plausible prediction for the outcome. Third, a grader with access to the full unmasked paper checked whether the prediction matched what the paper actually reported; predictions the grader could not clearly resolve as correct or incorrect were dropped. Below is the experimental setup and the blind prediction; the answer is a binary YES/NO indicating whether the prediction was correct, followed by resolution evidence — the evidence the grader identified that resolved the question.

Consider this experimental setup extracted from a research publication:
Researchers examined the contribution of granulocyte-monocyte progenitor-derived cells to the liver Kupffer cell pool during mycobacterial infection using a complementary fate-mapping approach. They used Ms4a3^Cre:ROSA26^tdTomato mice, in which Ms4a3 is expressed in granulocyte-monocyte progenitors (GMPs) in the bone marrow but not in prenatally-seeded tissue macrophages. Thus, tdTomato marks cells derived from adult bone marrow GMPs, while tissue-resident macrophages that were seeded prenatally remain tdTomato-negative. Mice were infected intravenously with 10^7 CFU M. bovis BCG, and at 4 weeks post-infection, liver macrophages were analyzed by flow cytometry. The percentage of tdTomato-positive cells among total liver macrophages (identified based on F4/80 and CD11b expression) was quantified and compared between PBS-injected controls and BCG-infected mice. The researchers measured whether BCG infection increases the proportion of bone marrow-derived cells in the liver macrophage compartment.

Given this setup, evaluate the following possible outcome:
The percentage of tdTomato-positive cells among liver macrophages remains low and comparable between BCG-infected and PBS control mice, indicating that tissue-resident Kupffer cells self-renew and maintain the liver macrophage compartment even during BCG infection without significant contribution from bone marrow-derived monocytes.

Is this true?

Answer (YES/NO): NO